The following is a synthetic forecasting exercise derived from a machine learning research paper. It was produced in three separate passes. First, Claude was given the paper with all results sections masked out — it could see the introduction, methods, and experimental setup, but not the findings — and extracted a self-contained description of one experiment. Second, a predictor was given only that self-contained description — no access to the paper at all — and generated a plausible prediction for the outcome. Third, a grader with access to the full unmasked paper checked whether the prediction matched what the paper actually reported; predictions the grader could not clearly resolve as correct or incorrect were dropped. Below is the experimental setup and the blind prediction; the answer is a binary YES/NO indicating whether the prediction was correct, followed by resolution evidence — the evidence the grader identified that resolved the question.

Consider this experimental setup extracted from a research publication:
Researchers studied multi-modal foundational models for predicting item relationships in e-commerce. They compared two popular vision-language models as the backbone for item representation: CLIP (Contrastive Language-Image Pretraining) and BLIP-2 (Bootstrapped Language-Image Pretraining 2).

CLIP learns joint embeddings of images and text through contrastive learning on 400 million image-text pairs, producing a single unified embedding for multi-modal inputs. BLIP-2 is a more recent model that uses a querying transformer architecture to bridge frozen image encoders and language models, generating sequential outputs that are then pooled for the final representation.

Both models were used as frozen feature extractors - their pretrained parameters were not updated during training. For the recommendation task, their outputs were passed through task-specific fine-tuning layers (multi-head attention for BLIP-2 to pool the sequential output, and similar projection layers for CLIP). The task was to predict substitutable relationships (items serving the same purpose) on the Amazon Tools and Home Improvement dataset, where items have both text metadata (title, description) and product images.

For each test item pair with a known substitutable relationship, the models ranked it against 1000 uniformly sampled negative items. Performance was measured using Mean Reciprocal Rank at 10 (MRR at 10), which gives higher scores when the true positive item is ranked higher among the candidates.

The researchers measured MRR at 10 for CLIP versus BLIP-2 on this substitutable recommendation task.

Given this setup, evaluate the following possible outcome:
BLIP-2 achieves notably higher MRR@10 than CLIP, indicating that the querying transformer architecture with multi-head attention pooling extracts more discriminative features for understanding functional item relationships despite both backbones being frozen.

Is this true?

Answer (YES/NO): NO